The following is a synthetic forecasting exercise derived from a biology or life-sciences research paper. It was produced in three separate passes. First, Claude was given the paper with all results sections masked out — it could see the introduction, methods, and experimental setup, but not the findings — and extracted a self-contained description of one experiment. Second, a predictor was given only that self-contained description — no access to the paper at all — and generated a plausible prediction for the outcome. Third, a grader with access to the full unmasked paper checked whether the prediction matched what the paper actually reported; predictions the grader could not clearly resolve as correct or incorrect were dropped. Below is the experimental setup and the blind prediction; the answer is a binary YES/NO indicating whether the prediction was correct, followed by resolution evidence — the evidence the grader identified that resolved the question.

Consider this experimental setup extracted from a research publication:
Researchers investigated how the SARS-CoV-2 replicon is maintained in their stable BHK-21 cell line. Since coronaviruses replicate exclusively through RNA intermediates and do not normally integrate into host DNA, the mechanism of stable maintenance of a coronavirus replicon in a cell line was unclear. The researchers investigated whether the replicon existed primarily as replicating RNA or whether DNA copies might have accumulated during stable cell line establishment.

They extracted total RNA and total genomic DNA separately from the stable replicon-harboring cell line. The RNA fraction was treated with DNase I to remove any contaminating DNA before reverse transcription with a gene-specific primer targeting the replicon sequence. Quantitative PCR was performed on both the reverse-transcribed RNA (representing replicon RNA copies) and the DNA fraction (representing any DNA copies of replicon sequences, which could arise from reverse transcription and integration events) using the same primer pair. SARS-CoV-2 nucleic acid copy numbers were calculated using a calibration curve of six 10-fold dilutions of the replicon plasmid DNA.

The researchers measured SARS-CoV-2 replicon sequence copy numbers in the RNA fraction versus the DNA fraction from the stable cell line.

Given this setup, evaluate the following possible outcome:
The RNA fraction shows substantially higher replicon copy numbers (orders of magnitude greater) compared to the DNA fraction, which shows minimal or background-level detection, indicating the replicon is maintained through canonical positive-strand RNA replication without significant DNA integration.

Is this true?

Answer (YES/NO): NO